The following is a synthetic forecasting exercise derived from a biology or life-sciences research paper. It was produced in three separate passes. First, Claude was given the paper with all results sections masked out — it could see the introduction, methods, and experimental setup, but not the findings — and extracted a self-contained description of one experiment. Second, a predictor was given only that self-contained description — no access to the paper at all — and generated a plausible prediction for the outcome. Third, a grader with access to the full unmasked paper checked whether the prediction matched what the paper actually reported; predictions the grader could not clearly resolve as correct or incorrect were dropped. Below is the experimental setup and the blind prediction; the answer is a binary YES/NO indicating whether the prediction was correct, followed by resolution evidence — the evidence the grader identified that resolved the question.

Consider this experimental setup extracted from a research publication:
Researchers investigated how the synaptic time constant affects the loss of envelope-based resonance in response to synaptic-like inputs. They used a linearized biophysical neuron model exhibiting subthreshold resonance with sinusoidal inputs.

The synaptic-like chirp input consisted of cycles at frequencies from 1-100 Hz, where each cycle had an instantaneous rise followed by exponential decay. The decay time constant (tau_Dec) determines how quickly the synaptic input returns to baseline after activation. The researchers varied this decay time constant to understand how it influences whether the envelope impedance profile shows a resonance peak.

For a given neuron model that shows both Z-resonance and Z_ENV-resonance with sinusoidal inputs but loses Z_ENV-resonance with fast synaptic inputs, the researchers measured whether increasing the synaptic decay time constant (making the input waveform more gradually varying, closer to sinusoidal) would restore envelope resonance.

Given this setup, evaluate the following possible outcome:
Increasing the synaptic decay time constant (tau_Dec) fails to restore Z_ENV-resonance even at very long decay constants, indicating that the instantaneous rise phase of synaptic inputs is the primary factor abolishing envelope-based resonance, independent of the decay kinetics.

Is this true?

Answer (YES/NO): NO